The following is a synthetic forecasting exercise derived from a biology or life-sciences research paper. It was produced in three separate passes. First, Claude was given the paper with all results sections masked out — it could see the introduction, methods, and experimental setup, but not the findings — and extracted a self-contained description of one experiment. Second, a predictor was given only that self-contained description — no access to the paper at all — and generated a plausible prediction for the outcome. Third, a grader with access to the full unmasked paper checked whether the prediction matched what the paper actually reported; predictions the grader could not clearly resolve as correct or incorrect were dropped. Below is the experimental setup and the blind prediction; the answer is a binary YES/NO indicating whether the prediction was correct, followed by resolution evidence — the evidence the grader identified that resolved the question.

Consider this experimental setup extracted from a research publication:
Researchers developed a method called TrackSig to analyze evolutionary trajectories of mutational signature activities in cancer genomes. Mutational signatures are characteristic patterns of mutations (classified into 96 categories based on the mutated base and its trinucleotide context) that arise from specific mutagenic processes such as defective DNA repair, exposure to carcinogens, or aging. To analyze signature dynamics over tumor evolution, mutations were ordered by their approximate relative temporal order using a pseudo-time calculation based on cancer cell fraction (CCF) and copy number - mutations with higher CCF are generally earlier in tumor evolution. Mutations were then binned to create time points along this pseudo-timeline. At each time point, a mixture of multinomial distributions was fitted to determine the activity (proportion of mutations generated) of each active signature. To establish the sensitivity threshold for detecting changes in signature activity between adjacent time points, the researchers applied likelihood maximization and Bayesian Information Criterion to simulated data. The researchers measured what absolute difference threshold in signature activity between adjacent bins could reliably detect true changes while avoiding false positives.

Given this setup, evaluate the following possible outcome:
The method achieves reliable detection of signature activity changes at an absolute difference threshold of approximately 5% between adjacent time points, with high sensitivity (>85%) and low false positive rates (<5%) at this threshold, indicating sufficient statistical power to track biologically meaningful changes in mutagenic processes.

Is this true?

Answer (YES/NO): NO